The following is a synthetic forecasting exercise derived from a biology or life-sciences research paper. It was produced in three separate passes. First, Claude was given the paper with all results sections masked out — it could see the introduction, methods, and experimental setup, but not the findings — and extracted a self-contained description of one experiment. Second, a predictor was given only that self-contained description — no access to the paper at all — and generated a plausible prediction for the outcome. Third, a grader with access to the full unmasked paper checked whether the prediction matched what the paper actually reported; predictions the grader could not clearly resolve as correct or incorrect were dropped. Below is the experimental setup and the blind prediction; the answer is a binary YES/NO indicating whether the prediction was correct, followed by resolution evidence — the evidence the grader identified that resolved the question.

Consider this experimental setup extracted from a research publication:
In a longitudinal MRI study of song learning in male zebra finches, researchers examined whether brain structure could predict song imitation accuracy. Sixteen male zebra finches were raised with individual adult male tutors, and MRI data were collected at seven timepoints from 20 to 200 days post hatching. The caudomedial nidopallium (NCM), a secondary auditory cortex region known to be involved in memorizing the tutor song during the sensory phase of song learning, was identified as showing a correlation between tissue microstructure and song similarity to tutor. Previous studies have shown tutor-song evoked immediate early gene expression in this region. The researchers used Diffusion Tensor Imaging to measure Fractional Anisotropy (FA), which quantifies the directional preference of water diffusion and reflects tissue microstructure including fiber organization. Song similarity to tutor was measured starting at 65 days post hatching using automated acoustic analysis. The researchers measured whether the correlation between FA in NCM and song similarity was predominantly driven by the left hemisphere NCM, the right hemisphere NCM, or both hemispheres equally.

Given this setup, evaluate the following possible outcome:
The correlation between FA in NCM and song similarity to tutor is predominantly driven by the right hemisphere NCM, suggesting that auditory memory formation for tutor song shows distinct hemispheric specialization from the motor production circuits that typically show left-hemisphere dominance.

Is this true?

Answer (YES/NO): NO